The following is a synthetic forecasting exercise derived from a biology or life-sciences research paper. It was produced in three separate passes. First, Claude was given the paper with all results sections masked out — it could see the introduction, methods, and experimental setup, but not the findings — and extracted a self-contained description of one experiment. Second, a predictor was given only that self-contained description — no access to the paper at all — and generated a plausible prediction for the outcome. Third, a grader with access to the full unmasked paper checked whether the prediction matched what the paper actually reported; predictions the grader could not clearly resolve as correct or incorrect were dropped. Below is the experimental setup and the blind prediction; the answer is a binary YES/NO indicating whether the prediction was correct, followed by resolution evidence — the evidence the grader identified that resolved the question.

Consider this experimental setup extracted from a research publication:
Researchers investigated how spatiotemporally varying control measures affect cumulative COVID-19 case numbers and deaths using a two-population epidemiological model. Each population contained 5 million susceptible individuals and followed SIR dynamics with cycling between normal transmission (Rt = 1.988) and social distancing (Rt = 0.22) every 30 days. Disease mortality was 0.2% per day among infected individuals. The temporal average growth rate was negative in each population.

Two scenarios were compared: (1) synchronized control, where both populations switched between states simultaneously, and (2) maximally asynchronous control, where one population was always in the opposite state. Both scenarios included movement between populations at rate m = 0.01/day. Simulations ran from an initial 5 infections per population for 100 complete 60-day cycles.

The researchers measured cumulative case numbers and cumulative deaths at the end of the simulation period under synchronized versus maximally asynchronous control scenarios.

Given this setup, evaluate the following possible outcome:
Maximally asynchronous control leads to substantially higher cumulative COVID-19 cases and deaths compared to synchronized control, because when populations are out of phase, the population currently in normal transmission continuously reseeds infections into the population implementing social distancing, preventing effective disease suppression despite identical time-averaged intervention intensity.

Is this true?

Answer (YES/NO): YES